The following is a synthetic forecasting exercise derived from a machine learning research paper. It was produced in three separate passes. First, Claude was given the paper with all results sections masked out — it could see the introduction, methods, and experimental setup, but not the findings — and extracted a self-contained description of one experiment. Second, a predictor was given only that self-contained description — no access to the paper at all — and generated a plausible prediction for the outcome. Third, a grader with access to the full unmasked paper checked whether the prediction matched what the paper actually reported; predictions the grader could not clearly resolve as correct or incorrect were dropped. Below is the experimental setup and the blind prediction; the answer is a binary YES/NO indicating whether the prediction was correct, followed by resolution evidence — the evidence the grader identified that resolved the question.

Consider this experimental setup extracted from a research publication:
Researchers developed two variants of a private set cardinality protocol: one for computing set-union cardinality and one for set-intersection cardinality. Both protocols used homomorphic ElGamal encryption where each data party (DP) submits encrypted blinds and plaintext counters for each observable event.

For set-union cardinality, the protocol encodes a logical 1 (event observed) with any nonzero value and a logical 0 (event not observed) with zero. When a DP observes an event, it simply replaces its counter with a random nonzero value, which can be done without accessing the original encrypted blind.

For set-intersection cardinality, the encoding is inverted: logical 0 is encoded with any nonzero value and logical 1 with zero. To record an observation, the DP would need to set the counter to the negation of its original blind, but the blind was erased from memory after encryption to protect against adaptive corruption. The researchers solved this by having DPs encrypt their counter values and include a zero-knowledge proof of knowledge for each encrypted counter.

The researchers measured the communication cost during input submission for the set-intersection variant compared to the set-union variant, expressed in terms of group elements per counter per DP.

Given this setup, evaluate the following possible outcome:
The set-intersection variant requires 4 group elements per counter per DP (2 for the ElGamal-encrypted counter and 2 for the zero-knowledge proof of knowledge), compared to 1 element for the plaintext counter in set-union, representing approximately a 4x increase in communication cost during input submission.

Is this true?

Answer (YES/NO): YES